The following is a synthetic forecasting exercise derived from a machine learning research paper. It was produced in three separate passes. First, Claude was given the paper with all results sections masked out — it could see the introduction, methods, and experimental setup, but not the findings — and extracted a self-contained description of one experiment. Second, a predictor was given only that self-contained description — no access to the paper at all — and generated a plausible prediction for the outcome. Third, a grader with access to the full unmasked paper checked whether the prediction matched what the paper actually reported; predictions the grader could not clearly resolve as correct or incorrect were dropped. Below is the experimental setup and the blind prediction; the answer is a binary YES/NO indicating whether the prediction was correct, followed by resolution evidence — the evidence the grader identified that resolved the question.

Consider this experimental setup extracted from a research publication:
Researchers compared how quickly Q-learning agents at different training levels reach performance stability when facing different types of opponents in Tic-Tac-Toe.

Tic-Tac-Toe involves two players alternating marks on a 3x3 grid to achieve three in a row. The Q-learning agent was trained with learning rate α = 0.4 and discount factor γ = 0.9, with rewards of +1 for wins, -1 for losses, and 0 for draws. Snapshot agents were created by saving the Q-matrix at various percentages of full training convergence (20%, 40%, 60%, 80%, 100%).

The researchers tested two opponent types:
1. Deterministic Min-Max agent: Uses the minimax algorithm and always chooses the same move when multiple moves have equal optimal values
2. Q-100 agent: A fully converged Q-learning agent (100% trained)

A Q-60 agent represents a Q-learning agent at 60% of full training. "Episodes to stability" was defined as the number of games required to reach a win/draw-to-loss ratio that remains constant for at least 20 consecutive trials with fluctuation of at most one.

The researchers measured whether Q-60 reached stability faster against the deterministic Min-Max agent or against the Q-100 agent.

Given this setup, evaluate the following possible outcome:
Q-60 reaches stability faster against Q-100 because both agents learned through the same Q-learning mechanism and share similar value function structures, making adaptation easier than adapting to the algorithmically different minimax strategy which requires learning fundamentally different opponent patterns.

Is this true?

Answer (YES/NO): NO